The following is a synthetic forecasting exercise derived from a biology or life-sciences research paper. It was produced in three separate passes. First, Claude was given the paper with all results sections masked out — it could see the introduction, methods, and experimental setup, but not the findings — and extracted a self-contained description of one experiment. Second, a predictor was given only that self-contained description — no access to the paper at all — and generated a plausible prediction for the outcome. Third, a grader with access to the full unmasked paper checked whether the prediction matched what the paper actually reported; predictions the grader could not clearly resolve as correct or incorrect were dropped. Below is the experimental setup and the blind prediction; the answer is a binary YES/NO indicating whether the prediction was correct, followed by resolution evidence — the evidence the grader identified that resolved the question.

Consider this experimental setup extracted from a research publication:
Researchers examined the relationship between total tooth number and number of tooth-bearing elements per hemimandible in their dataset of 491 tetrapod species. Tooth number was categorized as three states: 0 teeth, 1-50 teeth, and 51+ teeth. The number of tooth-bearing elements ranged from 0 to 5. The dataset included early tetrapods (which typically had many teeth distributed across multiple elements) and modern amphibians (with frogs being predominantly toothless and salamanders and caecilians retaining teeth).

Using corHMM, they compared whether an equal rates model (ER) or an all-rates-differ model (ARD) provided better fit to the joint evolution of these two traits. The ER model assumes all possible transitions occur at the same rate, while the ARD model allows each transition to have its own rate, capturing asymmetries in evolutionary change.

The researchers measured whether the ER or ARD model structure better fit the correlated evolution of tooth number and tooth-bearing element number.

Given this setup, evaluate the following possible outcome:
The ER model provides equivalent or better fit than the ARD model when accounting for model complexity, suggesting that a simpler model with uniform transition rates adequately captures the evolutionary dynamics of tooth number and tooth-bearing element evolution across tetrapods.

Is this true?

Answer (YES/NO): YES